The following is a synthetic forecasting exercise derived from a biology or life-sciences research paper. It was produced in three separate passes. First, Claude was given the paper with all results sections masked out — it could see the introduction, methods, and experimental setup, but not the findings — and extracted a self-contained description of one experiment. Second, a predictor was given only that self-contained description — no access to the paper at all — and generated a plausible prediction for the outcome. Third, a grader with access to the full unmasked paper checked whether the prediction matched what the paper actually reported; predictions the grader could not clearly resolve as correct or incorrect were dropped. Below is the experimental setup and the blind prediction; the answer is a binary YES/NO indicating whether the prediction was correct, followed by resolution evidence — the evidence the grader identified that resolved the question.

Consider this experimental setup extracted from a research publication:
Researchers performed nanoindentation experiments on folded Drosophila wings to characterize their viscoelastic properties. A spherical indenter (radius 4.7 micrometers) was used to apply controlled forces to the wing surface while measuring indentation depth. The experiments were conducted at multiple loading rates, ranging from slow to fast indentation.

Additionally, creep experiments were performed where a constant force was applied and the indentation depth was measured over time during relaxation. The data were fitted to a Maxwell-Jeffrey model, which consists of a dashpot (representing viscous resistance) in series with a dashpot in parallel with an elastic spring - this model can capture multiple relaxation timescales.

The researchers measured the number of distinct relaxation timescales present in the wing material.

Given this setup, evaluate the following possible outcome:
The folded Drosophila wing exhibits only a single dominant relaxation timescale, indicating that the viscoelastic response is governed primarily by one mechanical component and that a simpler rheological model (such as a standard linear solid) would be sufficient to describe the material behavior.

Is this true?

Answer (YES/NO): NO